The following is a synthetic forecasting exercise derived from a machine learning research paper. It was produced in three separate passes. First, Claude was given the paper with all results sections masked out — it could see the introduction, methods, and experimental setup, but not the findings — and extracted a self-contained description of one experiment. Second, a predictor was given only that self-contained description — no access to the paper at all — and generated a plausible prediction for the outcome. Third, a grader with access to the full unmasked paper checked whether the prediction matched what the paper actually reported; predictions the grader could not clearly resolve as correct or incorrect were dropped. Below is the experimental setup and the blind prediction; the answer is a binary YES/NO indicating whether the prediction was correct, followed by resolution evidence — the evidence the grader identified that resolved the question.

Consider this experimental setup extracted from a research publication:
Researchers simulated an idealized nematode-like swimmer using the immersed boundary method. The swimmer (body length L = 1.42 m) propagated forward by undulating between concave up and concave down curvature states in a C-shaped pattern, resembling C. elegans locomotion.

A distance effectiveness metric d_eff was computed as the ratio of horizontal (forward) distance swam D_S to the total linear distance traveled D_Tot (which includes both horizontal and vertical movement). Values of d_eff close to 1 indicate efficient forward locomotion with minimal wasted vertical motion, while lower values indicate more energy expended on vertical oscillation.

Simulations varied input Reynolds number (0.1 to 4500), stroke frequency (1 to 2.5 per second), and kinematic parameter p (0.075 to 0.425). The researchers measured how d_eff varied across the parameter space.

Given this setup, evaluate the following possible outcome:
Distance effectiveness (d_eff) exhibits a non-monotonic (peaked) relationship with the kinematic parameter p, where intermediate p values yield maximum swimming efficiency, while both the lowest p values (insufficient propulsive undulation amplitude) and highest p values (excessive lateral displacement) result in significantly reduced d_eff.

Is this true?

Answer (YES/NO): NO